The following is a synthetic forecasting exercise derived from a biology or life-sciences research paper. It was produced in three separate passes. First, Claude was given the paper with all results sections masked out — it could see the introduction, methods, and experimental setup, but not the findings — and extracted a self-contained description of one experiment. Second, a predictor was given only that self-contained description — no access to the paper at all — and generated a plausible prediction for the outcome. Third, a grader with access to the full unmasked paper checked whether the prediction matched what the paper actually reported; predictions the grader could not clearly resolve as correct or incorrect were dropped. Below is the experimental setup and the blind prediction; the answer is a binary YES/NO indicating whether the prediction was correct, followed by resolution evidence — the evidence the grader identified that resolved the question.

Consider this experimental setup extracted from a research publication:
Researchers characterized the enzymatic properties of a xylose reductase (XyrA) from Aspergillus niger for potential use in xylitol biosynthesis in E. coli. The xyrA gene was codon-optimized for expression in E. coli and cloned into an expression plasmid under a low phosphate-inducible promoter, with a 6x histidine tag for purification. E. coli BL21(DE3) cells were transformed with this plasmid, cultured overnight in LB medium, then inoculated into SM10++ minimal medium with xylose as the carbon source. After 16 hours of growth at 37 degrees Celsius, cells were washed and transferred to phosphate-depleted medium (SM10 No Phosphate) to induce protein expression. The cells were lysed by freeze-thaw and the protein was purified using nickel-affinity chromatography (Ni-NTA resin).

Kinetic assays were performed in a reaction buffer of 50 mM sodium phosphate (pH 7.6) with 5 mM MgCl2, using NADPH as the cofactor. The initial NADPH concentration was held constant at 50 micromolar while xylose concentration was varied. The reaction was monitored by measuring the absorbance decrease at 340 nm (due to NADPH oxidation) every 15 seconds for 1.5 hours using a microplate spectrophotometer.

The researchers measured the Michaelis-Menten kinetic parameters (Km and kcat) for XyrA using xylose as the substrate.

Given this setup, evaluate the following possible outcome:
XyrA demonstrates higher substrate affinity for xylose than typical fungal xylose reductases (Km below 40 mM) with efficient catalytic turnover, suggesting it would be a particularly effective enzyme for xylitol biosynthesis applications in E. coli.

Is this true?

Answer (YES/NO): YES